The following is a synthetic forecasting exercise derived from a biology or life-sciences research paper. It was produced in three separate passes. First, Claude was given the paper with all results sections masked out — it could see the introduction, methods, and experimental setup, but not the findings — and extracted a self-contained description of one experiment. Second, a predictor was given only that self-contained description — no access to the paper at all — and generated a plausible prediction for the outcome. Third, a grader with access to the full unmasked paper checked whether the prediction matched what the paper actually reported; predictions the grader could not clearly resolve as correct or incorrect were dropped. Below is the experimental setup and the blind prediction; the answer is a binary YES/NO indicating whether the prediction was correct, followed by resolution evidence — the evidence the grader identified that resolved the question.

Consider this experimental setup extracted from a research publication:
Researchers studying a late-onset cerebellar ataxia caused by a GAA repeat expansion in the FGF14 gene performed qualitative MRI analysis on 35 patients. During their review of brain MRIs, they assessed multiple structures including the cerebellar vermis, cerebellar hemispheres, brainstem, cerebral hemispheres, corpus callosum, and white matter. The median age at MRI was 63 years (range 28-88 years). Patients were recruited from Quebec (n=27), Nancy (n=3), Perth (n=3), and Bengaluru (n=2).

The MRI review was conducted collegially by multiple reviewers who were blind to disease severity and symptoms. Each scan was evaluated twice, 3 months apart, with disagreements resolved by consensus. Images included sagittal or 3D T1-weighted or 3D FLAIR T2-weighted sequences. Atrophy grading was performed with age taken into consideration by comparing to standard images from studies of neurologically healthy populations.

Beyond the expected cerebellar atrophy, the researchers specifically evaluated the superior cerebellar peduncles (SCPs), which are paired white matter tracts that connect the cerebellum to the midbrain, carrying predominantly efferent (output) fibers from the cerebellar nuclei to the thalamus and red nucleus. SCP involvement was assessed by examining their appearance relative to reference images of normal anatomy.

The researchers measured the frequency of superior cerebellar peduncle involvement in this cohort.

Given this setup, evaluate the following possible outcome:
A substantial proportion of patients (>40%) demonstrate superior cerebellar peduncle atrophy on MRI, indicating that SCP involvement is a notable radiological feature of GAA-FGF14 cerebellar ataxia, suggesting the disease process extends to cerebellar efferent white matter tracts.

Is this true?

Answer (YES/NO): NO